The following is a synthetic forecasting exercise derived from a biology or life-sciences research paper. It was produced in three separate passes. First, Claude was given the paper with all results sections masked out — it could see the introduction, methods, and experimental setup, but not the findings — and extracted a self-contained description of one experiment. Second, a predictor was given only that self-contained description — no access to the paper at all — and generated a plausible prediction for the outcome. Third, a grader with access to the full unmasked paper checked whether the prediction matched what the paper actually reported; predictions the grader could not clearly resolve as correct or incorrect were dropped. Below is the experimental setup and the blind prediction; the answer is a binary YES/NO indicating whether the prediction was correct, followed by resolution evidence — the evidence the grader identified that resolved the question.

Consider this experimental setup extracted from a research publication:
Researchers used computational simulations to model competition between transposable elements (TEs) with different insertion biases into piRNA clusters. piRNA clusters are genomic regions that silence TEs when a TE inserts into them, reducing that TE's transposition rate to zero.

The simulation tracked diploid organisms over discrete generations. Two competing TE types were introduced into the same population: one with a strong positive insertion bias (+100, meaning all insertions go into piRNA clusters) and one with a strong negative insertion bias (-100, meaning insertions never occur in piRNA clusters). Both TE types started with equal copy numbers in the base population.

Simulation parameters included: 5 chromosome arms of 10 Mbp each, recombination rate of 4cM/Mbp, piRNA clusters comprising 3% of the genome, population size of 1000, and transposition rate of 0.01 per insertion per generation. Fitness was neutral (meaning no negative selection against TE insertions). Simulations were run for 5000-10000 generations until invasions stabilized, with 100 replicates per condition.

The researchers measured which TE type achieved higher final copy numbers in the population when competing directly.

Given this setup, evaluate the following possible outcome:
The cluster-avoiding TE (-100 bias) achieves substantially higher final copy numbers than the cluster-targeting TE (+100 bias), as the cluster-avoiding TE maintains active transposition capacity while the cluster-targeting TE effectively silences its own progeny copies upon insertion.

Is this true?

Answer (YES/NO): YES